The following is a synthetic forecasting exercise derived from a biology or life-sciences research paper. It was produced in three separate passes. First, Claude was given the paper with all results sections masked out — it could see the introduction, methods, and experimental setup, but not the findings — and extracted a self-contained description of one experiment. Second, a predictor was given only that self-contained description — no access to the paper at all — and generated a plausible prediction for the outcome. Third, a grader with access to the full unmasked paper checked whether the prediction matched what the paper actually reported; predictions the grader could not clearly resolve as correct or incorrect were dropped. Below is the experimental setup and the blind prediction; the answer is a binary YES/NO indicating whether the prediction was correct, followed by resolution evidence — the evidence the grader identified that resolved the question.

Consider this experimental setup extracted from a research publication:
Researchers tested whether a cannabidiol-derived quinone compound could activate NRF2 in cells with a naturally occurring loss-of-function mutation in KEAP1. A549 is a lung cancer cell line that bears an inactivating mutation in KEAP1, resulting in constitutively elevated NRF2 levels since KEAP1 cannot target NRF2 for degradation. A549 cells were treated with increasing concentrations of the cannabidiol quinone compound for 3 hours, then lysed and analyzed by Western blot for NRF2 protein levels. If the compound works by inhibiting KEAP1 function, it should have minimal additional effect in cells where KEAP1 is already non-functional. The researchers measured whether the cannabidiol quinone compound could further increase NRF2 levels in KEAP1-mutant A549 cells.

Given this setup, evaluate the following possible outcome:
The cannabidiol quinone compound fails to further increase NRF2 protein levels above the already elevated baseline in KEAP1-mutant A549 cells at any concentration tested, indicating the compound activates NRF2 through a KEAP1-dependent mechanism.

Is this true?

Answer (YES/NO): YES